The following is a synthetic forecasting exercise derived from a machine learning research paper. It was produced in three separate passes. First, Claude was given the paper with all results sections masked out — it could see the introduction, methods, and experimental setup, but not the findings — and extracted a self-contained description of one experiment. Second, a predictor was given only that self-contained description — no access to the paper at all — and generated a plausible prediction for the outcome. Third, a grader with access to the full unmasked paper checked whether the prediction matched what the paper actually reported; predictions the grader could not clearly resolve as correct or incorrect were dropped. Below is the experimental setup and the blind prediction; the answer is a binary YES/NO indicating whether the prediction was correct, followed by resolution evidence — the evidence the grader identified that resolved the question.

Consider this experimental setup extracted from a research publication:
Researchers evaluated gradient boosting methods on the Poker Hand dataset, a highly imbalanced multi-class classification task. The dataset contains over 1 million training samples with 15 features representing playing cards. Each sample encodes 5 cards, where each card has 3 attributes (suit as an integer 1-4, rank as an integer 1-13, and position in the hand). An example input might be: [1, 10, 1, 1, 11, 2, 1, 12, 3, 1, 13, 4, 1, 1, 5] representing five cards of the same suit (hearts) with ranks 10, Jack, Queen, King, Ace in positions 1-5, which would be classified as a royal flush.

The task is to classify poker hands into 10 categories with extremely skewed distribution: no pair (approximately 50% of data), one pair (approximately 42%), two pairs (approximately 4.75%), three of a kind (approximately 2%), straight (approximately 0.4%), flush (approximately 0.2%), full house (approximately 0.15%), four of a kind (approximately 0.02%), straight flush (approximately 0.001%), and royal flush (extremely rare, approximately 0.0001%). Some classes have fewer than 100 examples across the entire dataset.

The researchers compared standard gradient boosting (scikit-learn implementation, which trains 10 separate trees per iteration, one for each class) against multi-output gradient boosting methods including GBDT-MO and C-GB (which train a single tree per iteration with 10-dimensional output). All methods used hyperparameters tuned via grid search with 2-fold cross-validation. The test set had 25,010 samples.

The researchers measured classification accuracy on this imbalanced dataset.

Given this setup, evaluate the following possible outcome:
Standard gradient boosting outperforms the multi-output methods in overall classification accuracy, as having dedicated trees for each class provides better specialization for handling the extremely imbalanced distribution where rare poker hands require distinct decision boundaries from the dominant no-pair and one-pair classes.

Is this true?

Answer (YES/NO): NO